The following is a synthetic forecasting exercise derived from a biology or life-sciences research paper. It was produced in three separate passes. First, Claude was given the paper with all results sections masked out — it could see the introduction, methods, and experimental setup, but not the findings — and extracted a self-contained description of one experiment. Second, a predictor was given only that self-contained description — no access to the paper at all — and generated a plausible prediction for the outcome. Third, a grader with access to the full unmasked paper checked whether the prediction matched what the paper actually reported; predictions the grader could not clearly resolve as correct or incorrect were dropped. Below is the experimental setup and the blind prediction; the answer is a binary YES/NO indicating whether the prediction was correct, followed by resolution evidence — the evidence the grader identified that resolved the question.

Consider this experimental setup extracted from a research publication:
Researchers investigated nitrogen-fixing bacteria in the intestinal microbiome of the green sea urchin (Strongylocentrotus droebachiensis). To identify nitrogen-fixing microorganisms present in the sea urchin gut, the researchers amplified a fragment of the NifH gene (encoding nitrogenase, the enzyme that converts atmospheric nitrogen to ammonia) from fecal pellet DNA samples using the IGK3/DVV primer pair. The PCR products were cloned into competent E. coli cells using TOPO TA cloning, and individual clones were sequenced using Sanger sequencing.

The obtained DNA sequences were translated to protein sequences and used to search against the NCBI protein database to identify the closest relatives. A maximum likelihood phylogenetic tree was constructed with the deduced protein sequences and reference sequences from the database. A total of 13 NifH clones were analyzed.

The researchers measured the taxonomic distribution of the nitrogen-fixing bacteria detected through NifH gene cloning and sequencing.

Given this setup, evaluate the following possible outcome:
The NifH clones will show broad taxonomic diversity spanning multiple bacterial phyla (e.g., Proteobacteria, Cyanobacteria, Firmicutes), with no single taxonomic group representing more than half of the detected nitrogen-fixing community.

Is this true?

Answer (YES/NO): NO